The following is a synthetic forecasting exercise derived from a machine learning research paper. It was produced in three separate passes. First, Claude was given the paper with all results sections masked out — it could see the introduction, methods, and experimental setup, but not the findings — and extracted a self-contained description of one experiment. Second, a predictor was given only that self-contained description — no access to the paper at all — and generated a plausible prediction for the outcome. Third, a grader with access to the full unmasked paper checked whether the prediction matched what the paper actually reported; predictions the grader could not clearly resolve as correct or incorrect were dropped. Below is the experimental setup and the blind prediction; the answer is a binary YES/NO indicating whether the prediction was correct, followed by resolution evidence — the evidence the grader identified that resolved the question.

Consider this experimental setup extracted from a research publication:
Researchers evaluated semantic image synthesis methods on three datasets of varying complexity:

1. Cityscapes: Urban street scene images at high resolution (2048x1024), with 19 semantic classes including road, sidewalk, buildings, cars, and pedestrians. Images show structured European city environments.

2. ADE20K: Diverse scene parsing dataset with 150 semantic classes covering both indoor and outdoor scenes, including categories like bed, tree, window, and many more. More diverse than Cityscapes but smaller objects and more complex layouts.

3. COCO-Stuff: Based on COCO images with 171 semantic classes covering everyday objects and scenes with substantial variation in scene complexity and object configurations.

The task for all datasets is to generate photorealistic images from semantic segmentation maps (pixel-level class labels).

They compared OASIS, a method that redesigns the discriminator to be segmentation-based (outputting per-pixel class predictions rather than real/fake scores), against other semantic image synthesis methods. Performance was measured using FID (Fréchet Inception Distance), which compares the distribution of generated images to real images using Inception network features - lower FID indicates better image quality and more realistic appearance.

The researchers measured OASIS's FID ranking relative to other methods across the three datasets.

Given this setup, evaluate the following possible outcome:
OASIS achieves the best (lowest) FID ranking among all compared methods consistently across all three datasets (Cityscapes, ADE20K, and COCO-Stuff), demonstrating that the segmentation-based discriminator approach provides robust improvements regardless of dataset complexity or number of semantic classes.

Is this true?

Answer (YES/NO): YES